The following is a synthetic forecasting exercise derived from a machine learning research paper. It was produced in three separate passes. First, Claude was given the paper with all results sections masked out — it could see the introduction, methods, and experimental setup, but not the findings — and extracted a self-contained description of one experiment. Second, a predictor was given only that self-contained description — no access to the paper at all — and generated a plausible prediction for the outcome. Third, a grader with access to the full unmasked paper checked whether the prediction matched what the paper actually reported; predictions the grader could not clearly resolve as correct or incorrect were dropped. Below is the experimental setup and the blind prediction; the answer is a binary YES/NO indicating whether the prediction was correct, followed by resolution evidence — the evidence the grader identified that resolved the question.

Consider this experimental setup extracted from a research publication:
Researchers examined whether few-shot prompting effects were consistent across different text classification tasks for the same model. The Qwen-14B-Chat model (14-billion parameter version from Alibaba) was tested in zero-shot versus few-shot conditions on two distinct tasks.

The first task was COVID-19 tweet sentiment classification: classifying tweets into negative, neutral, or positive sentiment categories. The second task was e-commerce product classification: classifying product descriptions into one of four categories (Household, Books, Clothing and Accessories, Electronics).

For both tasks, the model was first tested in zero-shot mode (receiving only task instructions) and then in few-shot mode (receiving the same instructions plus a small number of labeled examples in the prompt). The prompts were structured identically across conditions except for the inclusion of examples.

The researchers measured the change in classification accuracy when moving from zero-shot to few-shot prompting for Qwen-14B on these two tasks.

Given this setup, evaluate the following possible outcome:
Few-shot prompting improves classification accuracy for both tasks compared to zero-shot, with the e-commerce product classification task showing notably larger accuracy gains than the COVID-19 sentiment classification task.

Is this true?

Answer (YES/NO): NO